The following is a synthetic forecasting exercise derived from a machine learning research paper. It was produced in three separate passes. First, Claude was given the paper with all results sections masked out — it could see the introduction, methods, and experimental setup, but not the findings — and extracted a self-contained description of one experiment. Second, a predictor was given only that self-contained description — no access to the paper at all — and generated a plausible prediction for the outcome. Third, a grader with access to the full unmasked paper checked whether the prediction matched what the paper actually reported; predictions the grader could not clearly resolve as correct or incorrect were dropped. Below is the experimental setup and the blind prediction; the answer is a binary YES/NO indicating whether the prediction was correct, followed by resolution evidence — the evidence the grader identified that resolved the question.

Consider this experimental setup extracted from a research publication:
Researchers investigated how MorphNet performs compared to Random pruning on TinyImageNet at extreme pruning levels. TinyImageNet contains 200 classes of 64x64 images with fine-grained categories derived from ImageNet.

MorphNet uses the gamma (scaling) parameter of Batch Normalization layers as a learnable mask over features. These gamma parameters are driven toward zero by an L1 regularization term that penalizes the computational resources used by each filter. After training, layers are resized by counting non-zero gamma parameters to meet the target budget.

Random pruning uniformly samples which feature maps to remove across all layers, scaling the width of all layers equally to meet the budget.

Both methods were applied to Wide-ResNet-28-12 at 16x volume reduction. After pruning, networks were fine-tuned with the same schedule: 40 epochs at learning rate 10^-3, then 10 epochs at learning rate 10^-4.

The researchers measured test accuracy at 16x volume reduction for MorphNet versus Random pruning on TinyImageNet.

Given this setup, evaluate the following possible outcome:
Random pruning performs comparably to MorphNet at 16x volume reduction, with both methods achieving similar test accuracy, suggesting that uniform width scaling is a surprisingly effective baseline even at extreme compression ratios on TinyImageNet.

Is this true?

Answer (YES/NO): NO